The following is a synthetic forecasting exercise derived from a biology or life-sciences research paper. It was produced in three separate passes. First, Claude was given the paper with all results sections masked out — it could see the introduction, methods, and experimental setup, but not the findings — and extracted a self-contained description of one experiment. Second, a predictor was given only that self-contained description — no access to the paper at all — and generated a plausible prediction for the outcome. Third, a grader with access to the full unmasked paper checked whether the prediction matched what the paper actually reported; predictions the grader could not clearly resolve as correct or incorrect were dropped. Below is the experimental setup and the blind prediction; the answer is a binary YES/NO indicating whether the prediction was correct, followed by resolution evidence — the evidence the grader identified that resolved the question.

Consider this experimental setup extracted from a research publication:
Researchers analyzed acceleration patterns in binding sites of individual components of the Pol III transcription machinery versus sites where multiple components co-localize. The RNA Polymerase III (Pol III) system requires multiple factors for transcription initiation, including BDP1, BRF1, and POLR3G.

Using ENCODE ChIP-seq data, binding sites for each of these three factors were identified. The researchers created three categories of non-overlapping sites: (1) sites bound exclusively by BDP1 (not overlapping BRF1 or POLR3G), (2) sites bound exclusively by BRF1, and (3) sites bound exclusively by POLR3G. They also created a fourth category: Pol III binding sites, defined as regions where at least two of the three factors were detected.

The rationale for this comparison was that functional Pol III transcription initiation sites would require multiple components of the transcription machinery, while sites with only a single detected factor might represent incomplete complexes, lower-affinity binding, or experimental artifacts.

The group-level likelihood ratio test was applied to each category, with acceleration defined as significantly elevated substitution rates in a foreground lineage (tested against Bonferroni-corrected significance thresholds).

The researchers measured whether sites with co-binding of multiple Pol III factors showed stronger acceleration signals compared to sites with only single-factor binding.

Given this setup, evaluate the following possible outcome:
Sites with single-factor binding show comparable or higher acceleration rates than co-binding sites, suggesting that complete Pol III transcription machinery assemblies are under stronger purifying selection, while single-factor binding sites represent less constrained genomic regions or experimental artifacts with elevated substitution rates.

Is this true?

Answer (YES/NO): NO